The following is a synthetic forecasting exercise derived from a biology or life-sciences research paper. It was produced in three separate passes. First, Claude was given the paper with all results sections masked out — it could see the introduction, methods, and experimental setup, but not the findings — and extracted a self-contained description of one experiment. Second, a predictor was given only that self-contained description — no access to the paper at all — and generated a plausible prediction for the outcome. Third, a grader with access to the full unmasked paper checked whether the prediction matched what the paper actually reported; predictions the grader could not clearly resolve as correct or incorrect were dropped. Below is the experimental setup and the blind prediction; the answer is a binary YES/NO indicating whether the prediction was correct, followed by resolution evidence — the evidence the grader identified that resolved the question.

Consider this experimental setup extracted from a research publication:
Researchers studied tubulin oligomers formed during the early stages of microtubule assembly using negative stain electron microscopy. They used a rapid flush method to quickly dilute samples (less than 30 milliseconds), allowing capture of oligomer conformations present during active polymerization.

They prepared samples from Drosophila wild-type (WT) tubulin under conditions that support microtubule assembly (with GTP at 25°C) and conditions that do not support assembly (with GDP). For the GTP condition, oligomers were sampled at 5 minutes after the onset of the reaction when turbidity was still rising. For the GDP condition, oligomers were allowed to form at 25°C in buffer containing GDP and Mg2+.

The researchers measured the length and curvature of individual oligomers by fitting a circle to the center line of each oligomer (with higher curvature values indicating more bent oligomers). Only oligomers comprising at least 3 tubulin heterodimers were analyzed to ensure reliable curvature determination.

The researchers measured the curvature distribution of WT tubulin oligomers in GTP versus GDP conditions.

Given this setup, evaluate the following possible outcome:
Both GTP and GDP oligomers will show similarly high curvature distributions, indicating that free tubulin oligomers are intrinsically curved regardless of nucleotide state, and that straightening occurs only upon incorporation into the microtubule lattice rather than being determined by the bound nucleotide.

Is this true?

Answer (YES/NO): NO